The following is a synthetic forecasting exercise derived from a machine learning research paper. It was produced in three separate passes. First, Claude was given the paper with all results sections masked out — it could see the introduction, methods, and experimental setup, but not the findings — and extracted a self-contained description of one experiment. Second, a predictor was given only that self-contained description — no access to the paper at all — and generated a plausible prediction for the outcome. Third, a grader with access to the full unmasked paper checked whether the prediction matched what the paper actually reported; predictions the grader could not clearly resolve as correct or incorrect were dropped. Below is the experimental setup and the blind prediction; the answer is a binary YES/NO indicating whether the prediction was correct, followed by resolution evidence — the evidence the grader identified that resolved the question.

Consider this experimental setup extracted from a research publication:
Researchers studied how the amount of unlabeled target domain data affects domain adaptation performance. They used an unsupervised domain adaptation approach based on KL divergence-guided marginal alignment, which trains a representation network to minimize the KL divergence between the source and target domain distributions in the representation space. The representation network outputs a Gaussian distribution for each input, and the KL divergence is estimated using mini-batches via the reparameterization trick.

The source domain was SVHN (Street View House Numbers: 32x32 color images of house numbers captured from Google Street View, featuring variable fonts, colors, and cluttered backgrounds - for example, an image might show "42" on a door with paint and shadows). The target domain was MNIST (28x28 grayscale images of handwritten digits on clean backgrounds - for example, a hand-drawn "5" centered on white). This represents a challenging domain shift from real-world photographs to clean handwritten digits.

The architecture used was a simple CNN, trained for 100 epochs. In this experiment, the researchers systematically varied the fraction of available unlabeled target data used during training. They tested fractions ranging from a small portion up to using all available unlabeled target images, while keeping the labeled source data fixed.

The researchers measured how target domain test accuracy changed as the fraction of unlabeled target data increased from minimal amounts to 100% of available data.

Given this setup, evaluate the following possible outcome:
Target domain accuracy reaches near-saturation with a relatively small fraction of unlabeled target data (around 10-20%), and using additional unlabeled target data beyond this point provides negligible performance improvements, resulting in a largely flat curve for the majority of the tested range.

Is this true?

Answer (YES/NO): NO